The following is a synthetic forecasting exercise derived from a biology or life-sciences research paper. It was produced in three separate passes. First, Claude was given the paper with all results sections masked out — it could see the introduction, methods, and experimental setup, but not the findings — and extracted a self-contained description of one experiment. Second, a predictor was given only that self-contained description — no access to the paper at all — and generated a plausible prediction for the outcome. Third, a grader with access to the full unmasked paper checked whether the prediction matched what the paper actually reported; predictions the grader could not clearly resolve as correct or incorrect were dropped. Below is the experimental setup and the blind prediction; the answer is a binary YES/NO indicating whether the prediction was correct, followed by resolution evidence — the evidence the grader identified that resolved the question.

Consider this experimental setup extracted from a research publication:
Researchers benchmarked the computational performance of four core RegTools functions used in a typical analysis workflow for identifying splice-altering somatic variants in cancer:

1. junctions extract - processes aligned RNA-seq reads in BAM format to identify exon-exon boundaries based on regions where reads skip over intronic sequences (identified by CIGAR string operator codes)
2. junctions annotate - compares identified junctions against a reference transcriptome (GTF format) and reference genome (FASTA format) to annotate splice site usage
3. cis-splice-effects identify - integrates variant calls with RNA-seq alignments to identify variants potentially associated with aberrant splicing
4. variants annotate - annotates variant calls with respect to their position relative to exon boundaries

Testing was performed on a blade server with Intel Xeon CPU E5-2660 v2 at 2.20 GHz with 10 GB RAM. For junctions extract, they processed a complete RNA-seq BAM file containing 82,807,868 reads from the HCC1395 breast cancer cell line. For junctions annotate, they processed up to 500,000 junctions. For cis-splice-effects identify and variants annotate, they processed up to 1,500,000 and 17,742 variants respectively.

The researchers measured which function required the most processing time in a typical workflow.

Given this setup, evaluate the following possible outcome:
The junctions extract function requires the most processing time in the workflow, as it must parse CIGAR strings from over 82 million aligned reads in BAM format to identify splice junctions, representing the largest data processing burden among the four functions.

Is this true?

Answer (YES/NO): YES